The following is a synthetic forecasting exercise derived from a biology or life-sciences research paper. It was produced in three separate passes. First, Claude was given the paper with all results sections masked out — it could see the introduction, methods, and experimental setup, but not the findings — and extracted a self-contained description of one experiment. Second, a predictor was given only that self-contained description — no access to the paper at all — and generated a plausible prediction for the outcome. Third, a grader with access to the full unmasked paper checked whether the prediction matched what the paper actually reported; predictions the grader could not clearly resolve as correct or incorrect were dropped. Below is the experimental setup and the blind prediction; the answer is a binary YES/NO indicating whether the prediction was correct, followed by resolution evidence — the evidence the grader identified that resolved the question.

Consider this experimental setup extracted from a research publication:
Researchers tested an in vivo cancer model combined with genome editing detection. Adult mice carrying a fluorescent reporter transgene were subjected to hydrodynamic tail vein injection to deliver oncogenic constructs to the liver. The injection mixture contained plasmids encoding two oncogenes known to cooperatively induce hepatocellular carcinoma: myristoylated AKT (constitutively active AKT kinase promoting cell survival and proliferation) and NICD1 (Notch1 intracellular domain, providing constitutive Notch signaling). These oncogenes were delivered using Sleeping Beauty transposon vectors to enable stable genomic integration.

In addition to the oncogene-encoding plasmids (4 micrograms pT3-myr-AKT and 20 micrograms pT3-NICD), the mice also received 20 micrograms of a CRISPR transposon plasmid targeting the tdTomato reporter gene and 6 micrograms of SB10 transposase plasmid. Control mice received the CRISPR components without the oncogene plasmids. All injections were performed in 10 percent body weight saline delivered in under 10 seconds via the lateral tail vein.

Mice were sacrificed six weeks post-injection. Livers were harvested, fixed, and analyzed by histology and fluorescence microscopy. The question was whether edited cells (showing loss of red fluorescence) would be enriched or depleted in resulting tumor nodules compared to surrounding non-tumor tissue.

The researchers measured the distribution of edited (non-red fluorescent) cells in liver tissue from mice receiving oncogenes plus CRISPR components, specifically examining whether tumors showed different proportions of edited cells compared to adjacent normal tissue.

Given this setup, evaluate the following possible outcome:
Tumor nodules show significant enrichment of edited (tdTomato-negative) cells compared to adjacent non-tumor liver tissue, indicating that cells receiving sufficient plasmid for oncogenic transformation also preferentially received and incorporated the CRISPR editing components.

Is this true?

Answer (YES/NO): YES